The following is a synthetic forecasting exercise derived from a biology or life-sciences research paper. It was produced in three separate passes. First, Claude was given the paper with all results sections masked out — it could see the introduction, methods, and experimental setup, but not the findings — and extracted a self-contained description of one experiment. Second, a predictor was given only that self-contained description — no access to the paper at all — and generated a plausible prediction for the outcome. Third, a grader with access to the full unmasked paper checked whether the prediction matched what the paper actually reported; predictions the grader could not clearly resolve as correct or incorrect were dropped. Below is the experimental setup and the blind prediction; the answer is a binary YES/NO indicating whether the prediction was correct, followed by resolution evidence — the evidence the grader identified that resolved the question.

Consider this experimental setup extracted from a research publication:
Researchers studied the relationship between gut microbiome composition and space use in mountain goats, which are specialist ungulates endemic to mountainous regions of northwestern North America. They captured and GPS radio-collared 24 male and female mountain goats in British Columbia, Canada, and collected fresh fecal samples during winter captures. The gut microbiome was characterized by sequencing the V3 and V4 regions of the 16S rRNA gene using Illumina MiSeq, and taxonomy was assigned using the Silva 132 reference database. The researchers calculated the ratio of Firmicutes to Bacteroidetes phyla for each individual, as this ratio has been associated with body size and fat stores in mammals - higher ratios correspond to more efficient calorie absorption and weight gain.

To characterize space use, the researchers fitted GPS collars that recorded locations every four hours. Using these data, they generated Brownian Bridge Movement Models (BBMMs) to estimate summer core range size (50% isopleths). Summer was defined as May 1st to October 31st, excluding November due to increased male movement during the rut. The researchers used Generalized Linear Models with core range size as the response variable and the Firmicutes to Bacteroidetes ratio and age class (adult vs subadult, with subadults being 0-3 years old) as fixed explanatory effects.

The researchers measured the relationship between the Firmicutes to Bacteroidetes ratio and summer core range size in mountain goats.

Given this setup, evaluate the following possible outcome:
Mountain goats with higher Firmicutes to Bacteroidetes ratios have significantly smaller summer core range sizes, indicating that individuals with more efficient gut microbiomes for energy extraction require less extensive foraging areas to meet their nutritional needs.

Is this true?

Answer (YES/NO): NO